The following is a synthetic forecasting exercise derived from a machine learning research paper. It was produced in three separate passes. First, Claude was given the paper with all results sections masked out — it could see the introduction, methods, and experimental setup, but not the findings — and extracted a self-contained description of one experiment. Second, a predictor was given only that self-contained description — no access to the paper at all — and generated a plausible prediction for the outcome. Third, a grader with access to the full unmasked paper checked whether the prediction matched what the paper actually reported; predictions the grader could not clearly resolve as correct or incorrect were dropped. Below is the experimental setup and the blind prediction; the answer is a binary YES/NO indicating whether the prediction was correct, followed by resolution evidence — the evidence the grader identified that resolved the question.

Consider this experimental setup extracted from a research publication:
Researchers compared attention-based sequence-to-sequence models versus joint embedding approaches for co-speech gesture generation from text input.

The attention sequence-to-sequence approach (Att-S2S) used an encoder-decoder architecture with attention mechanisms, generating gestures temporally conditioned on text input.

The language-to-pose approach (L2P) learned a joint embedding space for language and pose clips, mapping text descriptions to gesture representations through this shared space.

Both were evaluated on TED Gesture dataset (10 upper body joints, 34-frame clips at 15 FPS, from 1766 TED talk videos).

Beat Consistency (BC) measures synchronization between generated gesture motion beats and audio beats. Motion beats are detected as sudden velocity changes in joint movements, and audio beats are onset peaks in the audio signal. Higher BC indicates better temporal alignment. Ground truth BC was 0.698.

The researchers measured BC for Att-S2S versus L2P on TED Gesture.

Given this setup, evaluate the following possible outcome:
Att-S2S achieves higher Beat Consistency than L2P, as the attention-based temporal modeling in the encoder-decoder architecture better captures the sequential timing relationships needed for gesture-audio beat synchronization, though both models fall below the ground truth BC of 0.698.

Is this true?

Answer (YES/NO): NO